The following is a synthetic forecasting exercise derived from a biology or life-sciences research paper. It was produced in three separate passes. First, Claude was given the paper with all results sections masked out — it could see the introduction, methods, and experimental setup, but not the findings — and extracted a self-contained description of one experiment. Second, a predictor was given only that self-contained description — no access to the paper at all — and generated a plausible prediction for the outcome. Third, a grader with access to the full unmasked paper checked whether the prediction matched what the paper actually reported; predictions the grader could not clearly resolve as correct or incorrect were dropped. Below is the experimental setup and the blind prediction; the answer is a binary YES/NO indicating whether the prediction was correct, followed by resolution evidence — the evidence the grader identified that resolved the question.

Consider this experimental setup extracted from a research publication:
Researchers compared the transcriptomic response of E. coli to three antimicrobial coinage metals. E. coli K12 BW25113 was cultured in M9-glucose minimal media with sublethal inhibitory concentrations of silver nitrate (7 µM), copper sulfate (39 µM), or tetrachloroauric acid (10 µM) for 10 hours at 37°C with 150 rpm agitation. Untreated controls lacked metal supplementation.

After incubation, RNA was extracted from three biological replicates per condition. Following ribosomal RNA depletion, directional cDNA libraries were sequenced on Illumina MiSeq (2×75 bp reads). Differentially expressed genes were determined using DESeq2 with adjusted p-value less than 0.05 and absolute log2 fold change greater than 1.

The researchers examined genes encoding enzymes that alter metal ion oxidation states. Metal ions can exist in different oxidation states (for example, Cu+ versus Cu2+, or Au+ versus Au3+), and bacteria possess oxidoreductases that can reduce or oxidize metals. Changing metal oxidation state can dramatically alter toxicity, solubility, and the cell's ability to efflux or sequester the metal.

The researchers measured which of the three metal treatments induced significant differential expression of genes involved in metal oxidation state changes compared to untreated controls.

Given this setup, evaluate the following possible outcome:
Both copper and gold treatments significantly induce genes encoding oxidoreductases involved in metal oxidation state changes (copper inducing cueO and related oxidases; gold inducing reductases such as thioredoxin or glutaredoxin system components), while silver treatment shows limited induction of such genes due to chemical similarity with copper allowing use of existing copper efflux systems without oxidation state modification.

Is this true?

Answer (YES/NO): NO